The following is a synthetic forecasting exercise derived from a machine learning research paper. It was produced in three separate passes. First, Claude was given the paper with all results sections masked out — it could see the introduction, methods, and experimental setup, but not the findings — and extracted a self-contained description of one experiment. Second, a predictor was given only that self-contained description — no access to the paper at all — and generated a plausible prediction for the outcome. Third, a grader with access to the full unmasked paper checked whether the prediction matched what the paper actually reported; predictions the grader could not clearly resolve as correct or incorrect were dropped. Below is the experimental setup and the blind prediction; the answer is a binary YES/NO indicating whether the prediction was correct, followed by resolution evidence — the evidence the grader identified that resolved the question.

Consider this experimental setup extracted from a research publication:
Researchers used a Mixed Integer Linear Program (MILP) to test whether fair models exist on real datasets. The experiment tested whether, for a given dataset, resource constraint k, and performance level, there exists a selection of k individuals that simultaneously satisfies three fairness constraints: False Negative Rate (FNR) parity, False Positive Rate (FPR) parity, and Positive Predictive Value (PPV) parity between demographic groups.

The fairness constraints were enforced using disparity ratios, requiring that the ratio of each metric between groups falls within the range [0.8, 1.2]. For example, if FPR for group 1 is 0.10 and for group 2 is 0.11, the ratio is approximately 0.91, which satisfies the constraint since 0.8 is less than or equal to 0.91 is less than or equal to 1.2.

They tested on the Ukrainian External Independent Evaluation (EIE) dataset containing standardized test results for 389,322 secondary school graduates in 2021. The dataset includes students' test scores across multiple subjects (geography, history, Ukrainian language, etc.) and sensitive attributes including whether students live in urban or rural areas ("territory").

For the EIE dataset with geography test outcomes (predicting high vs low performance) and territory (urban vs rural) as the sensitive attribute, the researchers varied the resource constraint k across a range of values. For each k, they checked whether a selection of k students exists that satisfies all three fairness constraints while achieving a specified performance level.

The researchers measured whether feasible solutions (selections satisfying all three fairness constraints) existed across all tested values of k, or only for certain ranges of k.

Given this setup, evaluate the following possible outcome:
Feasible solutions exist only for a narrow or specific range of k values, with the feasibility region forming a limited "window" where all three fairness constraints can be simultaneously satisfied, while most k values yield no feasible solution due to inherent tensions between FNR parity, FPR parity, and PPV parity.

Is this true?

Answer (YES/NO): NO